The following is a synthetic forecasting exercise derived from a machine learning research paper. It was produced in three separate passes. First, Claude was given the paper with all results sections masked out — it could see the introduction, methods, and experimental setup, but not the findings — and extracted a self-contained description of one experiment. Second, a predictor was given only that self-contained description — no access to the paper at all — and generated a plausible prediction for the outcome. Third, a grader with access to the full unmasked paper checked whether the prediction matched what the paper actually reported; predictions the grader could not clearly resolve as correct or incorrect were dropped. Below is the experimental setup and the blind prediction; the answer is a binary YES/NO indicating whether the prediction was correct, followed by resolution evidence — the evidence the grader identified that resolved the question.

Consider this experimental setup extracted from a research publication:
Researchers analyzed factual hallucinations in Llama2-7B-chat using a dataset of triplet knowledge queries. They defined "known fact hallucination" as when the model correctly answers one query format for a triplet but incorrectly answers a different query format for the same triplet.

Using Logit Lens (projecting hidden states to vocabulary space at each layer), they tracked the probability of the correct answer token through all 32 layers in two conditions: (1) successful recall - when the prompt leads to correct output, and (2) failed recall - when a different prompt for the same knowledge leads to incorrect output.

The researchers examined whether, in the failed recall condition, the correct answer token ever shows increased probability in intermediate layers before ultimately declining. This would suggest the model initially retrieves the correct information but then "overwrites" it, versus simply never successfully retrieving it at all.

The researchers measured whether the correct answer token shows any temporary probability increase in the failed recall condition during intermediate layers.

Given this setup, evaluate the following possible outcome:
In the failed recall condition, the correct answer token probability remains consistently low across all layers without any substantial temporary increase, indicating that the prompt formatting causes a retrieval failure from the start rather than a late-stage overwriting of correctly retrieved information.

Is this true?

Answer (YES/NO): YES